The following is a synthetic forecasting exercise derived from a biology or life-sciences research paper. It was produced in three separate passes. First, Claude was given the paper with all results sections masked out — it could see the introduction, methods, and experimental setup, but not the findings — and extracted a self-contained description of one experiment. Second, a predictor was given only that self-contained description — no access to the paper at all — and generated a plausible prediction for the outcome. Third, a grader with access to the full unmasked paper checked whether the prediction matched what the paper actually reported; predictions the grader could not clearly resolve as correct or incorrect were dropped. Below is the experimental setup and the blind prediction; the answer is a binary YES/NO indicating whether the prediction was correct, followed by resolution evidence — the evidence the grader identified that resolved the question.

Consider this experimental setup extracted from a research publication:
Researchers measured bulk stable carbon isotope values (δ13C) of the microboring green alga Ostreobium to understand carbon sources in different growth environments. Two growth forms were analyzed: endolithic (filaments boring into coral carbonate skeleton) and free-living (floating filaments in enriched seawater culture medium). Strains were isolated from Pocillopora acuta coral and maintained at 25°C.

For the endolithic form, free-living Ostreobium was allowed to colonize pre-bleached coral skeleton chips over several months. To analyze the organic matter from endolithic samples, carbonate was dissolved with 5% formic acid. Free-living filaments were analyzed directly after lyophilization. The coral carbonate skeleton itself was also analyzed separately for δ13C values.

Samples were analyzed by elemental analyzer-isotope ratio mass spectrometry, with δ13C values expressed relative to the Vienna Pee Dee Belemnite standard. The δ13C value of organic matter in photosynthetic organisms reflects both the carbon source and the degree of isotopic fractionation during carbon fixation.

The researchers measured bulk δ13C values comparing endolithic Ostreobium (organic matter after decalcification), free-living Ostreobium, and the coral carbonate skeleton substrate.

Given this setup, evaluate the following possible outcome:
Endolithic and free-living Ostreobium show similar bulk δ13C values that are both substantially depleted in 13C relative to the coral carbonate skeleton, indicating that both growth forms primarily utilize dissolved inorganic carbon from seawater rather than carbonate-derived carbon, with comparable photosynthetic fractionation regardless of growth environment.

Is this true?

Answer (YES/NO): NO